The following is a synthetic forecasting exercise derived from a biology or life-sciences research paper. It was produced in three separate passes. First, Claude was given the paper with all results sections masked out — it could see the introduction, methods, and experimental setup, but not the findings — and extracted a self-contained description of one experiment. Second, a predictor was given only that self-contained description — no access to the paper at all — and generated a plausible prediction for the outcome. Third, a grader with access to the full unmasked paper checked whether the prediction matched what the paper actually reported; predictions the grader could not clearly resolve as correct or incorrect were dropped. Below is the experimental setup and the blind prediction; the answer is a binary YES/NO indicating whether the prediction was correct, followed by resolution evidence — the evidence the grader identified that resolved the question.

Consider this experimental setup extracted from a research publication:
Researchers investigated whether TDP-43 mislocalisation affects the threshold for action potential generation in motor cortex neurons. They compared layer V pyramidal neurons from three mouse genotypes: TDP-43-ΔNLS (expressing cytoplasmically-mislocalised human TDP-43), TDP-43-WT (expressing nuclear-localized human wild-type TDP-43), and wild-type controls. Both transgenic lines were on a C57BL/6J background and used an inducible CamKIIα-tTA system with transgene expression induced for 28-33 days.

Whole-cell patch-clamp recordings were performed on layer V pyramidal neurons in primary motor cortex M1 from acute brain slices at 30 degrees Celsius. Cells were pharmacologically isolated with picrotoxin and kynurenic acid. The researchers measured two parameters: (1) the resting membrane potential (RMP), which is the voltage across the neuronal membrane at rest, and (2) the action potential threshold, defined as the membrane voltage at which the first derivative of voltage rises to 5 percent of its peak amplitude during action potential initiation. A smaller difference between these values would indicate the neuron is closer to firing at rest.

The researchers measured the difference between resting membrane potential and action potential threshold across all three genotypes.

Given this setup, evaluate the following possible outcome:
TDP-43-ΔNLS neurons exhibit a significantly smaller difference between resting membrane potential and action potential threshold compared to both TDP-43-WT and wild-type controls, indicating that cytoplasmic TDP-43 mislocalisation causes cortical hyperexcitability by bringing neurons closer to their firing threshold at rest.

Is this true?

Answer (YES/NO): YES